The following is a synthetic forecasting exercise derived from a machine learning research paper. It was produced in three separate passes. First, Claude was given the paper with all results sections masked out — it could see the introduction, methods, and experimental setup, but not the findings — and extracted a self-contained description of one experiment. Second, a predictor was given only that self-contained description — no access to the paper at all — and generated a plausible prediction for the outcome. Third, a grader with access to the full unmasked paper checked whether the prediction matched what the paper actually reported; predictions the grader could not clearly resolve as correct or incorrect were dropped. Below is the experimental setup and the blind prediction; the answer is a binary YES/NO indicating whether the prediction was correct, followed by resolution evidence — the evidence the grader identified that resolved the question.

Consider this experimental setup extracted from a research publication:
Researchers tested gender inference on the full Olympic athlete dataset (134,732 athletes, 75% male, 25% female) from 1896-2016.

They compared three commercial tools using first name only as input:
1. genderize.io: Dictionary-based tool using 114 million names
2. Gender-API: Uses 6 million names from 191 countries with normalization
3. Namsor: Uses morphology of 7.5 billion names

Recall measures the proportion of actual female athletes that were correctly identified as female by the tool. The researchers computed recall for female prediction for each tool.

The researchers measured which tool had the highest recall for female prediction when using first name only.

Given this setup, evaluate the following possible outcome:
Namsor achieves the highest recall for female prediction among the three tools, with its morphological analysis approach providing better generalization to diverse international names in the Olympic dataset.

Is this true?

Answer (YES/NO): NO